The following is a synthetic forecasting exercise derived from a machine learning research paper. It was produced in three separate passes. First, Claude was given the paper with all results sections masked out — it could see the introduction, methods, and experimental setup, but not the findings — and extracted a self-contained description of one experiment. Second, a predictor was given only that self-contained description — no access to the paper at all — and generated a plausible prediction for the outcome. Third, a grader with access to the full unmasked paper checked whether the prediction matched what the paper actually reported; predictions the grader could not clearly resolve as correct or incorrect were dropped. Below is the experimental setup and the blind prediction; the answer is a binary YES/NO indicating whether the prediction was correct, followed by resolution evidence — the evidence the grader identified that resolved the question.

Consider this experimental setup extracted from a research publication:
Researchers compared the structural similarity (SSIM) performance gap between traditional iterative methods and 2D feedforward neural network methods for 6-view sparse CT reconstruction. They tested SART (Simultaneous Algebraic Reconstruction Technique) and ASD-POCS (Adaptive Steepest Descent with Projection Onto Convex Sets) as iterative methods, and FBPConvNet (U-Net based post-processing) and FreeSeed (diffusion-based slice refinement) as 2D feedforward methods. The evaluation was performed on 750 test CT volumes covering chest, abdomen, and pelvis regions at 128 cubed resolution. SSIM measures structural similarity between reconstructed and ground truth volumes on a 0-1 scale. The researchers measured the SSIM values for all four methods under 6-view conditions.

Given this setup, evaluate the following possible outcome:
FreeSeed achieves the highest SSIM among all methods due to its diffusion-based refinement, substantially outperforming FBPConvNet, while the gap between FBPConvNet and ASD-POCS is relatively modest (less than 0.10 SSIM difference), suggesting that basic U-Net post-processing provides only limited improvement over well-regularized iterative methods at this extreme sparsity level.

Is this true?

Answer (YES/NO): NO